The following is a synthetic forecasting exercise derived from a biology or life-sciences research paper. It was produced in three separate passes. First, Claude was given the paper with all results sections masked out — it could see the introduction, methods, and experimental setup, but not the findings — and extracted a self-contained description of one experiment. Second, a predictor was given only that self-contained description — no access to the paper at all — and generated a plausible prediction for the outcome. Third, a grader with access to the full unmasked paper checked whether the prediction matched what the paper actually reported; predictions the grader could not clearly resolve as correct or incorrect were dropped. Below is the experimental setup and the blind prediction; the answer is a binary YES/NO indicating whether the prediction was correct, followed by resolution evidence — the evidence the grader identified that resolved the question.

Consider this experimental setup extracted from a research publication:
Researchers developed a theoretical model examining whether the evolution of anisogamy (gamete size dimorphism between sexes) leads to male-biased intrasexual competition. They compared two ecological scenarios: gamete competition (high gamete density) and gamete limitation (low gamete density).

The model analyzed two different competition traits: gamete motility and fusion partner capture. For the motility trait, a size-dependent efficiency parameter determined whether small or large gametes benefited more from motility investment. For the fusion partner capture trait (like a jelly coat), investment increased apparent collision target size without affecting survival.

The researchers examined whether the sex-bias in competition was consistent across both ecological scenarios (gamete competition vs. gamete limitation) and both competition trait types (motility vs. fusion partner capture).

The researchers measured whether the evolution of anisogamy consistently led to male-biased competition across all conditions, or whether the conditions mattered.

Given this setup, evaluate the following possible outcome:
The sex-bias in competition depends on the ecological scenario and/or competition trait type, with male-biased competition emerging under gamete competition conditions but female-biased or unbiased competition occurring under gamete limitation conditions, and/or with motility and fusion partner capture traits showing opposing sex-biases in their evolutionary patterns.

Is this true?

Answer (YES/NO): NO